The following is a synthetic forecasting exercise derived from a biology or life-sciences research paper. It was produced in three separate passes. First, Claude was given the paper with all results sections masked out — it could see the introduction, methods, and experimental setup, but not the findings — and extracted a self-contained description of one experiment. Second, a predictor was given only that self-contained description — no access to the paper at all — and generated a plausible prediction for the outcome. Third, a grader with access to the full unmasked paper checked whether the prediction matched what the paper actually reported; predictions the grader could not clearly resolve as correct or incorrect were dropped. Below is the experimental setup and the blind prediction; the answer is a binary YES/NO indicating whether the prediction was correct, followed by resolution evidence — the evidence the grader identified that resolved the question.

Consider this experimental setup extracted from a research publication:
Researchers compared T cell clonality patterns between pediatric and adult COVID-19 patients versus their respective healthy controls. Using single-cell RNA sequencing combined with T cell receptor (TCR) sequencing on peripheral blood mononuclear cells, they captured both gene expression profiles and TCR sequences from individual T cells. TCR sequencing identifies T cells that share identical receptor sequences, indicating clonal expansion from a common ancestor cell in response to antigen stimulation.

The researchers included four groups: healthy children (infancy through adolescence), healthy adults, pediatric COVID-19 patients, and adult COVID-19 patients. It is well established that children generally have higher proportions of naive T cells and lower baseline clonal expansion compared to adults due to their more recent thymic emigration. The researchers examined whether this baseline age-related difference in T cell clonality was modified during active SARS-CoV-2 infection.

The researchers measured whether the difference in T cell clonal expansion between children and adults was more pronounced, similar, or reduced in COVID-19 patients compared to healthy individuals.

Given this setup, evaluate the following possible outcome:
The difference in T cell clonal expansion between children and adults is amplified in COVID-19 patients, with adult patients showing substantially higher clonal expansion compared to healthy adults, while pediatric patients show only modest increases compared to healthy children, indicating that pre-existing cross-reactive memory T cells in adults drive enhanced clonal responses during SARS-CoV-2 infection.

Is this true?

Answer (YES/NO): NO